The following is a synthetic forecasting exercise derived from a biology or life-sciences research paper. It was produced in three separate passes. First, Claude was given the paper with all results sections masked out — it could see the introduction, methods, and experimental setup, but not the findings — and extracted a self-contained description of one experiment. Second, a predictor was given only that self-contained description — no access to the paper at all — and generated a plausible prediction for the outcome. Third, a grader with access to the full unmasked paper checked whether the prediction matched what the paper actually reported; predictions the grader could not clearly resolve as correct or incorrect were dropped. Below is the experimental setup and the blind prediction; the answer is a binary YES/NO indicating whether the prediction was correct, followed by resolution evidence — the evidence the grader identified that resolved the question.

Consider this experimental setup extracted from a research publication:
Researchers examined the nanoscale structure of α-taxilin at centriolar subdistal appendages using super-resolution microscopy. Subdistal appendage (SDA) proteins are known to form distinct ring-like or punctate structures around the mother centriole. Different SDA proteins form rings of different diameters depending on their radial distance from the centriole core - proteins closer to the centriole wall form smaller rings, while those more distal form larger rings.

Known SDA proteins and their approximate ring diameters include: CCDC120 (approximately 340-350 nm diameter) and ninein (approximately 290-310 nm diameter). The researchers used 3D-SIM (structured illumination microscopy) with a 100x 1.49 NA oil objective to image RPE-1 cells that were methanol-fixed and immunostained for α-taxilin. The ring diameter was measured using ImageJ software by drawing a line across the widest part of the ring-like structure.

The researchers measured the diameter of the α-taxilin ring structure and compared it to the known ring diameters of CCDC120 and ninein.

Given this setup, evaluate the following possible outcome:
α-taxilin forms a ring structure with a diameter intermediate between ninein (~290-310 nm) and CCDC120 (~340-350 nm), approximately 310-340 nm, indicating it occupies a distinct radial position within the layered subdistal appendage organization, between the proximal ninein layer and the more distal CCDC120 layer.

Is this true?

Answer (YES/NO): NO